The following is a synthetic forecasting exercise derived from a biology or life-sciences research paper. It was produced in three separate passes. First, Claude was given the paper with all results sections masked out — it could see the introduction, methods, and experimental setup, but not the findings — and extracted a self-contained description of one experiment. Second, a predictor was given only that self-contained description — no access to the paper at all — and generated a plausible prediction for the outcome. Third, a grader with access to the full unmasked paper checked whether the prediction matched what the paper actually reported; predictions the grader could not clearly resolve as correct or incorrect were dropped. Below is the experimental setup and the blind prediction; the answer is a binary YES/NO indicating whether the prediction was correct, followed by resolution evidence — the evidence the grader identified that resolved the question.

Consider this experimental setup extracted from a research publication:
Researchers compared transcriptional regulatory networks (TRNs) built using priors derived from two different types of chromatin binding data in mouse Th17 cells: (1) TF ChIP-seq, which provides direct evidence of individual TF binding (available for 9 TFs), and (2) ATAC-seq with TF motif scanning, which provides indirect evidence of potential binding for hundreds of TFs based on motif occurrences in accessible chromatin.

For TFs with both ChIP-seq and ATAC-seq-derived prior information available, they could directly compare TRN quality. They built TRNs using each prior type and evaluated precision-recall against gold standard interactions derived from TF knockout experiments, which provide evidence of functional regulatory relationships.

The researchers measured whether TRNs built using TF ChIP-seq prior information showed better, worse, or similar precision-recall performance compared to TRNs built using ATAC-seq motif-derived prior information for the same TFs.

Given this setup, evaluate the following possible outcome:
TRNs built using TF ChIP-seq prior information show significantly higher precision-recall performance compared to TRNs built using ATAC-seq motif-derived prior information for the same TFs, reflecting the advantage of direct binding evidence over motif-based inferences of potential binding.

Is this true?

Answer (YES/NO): YES